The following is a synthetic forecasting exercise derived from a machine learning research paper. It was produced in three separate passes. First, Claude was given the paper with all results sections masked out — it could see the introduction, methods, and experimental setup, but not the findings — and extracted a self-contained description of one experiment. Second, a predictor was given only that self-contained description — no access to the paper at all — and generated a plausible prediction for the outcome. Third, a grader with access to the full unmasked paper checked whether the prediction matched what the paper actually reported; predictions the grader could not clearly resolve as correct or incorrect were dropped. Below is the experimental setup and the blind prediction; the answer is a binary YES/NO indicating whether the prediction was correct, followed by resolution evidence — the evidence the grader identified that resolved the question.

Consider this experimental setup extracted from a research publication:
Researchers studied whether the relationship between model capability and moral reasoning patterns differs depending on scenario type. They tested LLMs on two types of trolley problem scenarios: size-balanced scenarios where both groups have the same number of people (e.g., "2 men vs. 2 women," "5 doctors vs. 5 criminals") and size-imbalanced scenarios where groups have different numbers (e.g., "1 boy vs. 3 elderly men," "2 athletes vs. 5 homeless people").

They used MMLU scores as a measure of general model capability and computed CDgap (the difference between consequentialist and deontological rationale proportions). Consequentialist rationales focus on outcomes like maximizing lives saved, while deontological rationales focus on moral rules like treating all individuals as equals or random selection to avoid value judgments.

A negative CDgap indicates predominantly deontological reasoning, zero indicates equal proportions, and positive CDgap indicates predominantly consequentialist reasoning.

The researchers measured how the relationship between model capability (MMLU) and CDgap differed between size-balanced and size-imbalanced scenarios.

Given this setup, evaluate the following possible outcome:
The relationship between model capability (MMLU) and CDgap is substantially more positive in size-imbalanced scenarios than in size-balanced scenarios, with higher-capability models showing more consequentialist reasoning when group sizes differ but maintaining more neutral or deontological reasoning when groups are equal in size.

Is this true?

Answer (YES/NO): YES